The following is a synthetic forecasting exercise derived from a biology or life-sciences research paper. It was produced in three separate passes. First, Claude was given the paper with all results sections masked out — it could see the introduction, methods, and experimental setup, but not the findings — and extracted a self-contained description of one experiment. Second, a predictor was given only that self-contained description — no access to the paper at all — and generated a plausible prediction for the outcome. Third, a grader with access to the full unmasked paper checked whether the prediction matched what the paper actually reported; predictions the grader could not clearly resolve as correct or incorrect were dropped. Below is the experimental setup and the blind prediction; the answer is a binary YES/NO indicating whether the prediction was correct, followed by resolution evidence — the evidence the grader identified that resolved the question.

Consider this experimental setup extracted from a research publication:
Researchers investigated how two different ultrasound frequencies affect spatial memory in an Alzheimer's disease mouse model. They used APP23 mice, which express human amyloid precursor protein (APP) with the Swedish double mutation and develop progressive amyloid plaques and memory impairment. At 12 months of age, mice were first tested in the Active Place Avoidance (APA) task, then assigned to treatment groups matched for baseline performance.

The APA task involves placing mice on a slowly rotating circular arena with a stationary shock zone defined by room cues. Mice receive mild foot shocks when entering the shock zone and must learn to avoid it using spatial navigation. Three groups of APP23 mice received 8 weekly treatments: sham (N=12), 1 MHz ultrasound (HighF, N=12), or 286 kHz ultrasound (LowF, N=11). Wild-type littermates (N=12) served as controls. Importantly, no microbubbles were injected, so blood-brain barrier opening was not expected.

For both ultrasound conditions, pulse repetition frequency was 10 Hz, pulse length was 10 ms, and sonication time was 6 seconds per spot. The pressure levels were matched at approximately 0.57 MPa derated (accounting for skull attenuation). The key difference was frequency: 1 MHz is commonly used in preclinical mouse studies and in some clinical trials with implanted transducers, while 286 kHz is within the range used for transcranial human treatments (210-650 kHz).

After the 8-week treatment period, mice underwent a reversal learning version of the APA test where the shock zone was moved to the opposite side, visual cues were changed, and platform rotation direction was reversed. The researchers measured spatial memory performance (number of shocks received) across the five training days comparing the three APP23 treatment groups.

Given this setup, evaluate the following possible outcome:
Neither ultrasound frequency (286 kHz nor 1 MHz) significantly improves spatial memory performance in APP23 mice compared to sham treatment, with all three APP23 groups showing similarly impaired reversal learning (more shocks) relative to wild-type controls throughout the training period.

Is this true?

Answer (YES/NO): NO